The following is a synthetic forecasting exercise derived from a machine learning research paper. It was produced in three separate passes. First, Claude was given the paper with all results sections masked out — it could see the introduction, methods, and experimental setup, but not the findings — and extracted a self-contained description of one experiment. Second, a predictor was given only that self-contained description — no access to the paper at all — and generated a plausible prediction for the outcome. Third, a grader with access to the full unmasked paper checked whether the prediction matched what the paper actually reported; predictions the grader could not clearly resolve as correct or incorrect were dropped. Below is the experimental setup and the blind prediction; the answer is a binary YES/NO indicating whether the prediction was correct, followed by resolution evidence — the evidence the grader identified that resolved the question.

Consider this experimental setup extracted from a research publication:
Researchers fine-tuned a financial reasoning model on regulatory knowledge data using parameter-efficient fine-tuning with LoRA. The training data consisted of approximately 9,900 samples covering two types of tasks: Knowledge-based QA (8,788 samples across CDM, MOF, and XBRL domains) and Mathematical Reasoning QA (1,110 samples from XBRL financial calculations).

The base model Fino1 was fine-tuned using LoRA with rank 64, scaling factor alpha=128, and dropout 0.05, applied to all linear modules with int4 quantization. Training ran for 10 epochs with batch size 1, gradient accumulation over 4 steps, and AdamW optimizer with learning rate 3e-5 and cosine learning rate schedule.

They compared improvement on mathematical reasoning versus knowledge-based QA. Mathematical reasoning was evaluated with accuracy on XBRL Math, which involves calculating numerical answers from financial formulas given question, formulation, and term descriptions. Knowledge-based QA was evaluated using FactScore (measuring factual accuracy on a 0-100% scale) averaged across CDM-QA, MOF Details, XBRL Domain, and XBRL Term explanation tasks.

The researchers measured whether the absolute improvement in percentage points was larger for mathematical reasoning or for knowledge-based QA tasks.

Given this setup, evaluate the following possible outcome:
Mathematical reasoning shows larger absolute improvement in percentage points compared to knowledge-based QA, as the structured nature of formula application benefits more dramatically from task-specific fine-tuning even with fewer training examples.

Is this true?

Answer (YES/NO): NO